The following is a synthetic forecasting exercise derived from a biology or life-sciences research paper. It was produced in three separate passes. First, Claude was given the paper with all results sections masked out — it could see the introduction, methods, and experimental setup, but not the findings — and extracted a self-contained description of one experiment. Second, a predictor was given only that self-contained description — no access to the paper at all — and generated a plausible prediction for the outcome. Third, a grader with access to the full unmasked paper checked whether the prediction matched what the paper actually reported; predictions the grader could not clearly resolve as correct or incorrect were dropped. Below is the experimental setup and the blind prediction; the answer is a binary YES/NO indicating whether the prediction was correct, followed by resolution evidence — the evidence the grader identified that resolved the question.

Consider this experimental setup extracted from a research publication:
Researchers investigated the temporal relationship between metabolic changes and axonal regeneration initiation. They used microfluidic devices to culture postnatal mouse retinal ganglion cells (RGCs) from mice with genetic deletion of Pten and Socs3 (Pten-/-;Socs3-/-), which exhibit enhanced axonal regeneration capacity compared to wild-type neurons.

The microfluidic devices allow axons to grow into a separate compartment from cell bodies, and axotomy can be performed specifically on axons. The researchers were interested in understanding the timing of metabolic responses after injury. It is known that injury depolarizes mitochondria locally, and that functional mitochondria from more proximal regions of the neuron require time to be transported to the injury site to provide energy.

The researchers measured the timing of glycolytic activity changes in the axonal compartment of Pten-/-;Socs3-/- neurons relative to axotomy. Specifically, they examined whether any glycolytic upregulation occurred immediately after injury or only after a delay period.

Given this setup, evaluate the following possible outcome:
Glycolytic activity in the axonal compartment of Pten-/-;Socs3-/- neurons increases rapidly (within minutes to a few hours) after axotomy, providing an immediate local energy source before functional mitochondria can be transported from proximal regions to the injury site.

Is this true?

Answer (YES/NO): YES